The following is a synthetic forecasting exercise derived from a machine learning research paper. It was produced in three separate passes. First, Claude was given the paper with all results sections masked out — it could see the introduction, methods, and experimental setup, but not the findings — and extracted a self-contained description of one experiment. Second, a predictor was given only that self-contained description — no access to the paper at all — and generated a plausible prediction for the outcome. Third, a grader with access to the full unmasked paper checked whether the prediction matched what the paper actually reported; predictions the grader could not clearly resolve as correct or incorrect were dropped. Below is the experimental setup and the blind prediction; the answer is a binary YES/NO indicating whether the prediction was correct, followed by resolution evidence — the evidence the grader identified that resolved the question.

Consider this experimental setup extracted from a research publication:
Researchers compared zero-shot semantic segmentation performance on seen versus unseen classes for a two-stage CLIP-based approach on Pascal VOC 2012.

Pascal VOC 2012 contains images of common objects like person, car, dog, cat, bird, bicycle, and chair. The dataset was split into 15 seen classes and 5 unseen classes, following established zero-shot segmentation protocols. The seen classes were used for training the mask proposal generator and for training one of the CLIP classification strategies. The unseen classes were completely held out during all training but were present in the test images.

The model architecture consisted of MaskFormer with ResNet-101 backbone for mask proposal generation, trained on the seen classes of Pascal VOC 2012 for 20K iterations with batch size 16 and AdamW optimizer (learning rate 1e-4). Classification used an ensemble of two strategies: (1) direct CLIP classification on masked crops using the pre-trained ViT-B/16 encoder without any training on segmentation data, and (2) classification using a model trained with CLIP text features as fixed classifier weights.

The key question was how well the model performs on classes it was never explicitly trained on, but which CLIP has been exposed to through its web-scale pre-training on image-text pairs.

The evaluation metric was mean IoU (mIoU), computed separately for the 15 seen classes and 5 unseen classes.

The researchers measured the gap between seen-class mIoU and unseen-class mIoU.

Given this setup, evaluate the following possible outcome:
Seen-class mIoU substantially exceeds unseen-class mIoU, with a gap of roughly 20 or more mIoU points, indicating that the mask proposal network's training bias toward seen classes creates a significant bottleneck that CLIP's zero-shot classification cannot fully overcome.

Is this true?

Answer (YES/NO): NO